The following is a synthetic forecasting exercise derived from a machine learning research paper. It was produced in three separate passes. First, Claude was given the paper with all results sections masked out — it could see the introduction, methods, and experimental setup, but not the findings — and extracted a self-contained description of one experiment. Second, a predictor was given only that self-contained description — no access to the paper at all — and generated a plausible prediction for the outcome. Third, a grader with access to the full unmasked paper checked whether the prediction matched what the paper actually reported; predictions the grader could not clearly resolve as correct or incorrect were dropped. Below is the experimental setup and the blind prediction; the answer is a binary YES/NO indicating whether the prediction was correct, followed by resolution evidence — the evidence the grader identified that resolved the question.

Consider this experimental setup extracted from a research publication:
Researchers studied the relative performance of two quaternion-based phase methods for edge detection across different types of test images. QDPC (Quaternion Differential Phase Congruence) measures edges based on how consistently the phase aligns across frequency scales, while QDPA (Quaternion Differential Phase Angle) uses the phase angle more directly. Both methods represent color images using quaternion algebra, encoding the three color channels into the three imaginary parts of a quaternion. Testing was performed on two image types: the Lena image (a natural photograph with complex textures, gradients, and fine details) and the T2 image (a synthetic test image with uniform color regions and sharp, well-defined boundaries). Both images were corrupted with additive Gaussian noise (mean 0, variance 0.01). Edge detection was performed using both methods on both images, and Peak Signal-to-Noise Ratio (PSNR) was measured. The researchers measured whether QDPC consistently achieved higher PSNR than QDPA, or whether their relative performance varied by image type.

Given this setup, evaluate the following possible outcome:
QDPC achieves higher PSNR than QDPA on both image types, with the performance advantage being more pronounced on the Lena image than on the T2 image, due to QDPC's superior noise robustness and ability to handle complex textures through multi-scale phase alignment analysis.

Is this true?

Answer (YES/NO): NO